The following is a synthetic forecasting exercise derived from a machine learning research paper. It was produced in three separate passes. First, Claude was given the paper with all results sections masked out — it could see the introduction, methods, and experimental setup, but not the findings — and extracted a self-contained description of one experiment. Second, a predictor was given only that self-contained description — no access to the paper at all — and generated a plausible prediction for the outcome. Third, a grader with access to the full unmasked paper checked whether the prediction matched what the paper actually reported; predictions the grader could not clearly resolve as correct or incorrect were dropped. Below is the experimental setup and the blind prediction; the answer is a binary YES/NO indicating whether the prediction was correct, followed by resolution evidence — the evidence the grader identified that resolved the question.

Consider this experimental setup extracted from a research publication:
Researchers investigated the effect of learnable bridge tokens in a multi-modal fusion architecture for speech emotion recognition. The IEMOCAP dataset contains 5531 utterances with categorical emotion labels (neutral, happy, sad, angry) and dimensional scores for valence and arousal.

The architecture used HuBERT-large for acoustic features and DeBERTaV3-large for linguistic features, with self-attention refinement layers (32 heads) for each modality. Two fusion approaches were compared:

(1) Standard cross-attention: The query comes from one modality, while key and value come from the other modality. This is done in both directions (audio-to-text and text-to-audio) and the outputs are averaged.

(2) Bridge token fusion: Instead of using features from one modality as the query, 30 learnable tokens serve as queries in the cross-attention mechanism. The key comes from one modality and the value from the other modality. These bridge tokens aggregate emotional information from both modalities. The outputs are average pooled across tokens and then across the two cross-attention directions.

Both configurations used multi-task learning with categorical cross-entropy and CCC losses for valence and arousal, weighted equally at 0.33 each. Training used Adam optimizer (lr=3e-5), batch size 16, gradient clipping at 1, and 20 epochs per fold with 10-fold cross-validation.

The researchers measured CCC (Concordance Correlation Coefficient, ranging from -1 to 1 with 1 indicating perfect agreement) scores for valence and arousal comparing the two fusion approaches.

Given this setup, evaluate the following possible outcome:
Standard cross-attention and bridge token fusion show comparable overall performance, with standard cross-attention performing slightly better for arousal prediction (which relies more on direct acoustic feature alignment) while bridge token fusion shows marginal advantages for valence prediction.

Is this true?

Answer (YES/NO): YES